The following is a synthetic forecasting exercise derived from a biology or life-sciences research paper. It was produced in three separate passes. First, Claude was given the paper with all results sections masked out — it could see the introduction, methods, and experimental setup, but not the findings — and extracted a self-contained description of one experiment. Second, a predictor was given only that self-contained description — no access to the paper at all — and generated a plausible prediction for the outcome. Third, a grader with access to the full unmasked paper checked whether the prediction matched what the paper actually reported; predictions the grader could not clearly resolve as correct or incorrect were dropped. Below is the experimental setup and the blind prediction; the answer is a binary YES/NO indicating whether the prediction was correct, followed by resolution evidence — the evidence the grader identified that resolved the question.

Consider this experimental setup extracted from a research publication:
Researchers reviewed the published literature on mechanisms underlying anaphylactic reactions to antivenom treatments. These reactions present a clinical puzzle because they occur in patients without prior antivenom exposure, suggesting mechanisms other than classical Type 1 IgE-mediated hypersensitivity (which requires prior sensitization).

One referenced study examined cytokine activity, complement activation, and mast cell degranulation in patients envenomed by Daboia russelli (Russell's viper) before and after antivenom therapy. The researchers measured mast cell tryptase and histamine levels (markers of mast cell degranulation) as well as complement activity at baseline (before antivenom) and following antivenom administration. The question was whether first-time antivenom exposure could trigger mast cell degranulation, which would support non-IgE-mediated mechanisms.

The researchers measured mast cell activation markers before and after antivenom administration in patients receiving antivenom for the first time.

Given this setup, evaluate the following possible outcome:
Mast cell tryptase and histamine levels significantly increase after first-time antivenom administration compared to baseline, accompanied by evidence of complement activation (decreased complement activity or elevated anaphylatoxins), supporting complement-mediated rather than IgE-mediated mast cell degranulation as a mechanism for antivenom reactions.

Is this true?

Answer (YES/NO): NO